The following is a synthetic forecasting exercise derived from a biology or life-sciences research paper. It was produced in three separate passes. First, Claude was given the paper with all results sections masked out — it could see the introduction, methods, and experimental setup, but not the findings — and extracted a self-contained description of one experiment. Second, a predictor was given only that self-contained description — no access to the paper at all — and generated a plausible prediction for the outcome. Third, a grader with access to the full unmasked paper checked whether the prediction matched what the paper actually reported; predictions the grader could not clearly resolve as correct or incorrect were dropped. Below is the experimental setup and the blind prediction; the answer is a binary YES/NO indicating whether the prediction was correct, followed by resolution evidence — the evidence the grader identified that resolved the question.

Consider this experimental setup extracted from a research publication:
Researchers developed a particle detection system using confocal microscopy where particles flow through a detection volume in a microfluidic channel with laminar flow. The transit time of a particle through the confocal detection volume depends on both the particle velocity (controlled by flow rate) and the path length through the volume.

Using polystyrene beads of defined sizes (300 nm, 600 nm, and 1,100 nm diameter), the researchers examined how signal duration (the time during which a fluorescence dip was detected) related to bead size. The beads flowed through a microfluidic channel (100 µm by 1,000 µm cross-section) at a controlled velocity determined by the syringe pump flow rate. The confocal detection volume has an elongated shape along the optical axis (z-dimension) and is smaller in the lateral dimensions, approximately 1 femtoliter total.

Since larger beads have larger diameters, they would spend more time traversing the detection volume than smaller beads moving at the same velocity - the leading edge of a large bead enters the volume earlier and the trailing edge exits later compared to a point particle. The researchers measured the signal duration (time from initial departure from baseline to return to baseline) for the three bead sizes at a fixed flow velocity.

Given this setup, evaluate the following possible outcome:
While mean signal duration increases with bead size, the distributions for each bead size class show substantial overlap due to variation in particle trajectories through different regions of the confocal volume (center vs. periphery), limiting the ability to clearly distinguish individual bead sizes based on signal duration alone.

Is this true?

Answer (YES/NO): NO